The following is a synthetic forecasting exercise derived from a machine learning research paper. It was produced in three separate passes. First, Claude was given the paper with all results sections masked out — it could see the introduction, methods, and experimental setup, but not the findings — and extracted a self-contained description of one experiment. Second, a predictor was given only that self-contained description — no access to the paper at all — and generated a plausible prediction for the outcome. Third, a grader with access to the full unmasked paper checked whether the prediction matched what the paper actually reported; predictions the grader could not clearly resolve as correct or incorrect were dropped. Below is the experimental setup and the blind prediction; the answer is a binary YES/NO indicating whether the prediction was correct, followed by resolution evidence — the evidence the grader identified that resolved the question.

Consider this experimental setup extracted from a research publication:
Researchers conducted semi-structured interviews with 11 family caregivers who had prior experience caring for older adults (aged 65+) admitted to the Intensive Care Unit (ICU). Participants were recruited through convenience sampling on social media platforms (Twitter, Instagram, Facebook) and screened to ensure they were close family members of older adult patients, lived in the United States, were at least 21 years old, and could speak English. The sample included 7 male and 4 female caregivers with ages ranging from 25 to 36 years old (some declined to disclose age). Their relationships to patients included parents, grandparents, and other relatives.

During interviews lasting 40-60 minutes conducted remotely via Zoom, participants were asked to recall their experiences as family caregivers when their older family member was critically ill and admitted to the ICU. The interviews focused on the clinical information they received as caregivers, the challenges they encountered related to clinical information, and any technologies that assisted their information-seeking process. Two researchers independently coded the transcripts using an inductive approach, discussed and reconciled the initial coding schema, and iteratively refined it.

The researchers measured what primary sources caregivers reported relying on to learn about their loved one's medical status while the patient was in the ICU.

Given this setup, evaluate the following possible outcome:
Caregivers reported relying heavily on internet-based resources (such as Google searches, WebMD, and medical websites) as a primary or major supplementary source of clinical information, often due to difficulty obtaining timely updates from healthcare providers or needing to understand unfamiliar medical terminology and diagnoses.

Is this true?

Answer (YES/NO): NO